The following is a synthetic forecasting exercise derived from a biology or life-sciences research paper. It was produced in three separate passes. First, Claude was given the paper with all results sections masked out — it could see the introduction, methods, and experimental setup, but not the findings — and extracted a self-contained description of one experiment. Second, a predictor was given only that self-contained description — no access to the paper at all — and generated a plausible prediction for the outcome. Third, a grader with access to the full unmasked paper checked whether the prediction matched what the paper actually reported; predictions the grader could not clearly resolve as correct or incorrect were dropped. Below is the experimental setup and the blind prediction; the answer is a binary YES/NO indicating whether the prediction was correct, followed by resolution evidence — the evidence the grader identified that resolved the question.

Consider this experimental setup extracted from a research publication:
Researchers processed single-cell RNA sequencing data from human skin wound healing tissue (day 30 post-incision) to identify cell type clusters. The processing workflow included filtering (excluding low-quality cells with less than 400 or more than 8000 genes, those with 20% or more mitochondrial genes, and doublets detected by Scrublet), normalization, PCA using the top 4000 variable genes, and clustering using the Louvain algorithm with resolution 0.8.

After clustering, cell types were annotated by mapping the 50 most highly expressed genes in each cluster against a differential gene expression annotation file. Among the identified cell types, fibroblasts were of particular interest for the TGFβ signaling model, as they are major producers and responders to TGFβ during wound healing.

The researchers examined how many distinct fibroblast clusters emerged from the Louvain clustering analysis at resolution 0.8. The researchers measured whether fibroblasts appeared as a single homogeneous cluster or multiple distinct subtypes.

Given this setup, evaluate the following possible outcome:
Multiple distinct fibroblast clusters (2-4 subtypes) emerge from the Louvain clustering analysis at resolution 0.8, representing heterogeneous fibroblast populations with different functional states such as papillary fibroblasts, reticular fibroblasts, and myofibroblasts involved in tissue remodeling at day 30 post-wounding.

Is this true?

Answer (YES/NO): NO